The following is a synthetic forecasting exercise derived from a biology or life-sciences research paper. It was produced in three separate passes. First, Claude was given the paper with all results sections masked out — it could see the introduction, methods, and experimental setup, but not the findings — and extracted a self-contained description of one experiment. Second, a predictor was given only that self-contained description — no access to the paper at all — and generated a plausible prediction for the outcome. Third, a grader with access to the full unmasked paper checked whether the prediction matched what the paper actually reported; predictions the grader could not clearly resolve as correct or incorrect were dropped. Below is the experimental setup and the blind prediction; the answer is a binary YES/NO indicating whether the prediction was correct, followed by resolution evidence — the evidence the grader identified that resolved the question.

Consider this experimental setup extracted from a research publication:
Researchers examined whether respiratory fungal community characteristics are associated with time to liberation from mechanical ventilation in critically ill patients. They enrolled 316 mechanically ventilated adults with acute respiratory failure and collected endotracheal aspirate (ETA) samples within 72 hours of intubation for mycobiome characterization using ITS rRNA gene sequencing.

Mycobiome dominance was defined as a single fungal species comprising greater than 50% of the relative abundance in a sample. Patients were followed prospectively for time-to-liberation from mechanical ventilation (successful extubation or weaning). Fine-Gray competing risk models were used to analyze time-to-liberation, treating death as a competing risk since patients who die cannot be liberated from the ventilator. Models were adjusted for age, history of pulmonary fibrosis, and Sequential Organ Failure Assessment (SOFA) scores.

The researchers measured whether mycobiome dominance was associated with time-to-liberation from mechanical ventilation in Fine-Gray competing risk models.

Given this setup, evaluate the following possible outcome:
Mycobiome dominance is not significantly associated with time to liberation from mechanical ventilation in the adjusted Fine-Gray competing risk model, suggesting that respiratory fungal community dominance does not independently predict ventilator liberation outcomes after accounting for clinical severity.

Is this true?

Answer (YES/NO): NO